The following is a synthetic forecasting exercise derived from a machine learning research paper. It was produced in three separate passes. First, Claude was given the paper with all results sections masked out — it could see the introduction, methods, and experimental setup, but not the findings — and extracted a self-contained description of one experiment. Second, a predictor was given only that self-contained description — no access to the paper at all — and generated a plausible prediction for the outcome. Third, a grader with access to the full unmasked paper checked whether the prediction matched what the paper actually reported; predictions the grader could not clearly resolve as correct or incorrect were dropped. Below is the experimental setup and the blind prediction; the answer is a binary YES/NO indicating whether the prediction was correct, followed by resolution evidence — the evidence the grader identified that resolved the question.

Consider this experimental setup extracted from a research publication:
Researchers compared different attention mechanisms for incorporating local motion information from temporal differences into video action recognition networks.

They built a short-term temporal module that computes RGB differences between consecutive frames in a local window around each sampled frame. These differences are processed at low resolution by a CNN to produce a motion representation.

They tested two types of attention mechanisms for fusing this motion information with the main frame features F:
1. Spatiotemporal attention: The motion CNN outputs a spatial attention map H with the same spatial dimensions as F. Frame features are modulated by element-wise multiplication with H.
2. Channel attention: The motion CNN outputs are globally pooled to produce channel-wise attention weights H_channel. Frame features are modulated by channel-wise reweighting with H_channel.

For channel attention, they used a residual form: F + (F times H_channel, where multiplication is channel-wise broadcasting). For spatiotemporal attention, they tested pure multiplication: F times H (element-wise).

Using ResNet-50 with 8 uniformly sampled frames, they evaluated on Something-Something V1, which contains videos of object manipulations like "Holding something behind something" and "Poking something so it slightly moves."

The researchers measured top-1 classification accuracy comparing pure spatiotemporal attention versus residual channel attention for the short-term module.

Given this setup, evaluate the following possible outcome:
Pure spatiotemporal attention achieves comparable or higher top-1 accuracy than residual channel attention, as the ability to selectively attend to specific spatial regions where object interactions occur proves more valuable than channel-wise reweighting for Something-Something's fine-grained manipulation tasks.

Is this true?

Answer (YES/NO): NO